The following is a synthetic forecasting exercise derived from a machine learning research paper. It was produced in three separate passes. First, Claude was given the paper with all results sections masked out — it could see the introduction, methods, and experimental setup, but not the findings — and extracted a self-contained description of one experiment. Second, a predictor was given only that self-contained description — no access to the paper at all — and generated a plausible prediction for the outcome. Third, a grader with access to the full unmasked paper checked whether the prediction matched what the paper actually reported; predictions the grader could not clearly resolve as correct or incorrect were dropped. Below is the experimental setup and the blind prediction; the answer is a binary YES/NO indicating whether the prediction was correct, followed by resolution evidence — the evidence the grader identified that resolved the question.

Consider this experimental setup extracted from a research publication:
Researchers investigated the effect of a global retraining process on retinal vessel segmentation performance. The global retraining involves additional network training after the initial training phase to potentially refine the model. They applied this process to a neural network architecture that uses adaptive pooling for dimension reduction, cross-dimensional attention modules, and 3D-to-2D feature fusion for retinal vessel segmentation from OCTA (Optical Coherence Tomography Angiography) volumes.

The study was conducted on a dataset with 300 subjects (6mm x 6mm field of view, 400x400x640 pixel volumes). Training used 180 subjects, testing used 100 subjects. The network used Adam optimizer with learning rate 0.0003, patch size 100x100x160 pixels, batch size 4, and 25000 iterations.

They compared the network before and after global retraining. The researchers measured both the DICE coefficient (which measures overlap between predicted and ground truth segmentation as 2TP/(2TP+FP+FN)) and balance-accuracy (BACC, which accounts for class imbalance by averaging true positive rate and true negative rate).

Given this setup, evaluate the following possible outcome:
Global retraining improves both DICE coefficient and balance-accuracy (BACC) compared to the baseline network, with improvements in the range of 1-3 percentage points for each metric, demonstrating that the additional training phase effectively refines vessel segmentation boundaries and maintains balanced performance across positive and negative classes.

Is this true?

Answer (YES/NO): NO